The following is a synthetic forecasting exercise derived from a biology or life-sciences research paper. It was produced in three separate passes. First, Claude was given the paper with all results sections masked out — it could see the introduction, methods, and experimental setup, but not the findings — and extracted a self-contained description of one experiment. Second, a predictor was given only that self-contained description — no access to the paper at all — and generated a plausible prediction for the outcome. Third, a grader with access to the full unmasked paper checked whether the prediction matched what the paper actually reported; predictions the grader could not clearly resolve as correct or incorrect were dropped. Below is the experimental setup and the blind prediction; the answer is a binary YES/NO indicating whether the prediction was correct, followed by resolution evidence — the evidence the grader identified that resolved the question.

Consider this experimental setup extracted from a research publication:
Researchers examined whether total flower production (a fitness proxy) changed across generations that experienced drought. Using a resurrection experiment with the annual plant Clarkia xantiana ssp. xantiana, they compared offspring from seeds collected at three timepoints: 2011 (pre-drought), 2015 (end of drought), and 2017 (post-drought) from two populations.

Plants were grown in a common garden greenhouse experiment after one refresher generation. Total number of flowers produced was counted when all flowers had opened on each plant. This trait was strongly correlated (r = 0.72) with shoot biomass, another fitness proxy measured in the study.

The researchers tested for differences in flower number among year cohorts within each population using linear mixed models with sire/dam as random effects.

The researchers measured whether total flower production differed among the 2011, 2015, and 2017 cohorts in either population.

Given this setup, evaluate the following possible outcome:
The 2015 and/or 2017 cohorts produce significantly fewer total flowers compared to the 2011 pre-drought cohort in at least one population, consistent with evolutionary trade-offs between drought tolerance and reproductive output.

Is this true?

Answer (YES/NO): NO